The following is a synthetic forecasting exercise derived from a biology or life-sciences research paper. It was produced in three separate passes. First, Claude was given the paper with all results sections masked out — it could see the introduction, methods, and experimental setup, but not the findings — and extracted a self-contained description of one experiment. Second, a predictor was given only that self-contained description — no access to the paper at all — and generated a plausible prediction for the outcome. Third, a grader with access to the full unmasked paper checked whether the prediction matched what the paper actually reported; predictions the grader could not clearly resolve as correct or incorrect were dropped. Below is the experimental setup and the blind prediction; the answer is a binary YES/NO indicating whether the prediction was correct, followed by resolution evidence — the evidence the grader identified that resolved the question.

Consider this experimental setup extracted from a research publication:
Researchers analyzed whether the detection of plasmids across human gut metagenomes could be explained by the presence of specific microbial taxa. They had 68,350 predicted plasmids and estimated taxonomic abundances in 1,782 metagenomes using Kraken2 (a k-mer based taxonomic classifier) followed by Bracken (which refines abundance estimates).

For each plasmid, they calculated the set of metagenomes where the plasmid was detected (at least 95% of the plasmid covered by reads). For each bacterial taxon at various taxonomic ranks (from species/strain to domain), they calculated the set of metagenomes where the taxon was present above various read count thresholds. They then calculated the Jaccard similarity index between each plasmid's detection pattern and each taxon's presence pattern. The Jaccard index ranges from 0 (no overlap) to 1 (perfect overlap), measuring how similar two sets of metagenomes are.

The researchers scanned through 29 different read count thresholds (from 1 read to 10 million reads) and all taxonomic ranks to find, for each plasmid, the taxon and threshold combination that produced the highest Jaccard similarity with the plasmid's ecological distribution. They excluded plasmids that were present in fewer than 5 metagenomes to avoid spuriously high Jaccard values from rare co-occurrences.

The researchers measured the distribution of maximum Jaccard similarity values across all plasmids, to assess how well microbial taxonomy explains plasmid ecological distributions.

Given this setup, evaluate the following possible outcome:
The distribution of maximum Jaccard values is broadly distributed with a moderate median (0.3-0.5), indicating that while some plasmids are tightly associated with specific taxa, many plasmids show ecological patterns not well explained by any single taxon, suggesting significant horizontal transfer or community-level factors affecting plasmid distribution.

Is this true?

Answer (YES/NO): NO